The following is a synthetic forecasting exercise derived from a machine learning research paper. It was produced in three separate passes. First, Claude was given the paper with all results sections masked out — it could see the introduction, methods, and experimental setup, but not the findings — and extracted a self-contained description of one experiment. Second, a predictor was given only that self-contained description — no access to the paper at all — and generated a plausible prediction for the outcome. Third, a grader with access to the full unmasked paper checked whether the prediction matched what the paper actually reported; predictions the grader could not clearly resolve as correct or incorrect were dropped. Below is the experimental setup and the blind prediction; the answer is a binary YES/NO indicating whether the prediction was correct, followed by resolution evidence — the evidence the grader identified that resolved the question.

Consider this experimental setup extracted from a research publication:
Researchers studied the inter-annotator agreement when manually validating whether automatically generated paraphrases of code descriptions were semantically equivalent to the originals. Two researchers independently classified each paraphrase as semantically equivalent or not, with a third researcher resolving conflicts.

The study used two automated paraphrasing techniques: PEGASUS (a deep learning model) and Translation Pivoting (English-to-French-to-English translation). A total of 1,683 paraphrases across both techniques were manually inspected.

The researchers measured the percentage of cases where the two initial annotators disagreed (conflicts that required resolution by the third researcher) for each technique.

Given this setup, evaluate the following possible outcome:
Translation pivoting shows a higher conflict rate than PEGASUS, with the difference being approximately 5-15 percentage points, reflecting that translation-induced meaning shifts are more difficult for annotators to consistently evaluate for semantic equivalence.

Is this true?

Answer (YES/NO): NO